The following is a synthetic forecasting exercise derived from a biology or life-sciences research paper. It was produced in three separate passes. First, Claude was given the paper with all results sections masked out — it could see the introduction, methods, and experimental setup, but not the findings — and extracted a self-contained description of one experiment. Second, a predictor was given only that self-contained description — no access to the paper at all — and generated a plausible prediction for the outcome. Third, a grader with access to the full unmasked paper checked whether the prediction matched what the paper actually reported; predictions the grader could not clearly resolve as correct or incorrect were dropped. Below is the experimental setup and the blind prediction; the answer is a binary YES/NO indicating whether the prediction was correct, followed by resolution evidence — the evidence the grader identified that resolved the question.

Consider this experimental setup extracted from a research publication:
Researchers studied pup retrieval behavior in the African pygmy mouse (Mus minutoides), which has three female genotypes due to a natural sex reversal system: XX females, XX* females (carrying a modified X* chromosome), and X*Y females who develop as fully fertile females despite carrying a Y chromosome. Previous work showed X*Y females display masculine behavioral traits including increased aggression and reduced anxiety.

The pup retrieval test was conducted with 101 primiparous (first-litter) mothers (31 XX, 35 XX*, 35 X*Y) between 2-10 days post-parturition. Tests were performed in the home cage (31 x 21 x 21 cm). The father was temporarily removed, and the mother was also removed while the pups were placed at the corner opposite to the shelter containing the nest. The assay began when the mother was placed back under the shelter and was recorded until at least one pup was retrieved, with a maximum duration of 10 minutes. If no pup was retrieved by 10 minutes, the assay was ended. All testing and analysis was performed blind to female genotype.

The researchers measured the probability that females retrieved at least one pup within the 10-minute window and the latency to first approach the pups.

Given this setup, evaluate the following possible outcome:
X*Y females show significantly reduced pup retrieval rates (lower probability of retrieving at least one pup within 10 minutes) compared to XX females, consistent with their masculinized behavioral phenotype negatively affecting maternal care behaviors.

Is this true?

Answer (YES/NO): NO